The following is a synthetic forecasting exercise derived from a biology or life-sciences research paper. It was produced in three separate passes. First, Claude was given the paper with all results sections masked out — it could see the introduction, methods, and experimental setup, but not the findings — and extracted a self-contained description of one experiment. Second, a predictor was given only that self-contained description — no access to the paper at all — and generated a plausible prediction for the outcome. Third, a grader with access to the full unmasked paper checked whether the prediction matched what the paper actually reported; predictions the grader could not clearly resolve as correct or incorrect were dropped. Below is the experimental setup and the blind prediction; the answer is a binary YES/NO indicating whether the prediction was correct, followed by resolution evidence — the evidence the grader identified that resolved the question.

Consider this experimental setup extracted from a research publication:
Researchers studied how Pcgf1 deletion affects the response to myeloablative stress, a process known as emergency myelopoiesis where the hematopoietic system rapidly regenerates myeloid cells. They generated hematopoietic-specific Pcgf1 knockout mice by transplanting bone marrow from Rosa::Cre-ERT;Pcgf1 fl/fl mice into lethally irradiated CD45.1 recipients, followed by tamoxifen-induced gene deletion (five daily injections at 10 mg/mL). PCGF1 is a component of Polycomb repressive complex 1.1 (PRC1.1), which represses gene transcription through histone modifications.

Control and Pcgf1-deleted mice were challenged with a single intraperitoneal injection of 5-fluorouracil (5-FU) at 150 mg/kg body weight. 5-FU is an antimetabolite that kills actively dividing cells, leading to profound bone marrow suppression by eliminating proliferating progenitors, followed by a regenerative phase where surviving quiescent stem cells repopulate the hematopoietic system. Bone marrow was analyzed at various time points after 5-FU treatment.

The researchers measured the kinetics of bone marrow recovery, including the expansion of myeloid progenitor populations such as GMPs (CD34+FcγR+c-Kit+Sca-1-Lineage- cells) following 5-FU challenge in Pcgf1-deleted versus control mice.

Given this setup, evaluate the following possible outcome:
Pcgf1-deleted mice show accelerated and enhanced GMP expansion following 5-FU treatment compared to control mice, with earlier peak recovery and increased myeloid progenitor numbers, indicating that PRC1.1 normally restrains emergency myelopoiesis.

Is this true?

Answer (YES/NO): NO